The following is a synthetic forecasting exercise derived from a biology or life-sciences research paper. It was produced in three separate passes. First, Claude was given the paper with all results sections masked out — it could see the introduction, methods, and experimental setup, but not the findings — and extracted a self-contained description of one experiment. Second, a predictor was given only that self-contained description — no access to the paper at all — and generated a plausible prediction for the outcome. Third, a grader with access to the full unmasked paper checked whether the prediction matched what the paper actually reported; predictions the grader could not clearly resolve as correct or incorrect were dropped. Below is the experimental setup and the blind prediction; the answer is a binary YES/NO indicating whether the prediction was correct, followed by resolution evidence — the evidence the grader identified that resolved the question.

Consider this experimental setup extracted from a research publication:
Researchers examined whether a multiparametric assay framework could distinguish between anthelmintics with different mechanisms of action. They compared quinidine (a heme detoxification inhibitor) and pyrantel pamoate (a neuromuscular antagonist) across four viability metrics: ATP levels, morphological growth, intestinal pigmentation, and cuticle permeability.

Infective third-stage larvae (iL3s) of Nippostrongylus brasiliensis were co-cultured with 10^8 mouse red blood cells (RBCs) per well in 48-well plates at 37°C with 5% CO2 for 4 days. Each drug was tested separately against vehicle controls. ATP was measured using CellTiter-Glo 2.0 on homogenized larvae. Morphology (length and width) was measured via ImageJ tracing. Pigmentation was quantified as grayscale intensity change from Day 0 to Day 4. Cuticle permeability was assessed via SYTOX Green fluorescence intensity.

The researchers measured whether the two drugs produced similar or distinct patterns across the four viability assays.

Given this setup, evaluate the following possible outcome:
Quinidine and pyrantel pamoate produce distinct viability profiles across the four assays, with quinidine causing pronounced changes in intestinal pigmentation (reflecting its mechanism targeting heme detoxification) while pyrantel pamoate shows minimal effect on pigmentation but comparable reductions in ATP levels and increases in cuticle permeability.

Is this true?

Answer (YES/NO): NO